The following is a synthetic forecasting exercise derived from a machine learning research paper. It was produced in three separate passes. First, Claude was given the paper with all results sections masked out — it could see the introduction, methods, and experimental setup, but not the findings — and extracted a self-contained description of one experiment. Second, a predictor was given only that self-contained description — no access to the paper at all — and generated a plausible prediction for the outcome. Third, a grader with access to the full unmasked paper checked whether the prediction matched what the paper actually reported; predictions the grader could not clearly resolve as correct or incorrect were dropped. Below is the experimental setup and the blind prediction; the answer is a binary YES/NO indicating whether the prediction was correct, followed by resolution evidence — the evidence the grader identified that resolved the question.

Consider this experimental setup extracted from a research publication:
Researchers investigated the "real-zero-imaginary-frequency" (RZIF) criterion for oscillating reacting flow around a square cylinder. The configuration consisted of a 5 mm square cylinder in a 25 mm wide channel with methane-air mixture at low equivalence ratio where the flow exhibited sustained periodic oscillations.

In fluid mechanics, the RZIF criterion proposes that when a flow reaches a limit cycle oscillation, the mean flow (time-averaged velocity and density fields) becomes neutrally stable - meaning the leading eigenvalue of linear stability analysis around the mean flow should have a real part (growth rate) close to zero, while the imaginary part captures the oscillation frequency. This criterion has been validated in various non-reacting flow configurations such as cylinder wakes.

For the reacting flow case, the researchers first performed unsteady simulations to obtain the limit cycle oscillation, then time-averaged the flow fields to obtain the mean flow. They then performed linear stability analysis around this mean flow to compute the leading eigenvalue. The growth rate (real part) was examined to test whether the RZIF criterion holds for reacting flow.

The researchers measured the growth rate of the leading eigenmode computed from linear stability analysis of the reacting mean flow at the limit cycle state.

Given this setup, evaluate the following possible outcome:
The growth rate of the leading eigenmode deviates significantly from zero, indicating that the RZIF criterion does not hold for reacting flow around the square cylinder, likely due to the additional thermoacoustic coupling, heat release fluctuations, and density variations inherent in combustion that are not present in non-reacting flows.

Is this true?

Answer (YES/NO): NO